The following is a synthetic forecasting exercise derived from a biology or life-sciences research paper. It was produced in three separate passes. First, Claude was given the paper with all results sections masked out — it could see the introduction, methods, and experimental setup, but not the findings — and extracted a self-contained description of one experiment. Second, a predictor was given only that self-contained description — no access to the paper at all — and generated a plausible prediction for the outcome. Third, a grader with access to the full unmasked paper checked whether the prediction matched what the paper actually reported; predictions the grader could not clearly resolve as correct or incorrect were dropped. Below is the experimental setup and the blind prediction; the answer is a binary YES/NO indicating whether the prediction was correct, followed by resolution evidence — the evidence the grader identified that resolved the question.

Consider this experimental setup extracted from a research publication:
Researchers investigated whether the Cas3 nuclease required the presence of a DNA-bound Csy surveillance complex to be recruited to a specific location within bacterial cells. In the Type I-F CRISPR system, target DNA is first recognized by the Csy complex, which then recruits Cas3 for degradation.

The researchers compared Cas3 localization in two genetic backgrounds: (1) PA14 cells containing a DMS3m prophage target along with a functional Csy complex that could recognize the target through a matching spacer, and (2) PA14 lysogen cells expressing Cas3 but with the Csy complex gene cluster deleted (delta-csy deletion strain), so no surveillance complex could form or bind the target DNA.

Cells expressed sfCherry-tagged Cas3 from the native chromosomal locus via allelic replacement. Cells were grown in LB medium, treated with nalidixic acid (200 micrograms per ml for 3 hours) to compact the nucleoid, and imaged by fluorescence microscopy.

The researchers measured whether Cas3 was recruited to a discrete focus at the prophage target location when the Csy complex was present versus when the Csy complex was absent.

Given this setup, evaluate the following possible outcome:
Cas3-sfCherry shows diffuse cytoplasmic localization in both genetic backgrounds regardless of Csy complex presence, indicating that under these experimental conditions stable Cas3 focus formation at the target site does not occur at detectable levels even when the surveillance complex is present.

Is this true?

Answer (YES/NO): NO